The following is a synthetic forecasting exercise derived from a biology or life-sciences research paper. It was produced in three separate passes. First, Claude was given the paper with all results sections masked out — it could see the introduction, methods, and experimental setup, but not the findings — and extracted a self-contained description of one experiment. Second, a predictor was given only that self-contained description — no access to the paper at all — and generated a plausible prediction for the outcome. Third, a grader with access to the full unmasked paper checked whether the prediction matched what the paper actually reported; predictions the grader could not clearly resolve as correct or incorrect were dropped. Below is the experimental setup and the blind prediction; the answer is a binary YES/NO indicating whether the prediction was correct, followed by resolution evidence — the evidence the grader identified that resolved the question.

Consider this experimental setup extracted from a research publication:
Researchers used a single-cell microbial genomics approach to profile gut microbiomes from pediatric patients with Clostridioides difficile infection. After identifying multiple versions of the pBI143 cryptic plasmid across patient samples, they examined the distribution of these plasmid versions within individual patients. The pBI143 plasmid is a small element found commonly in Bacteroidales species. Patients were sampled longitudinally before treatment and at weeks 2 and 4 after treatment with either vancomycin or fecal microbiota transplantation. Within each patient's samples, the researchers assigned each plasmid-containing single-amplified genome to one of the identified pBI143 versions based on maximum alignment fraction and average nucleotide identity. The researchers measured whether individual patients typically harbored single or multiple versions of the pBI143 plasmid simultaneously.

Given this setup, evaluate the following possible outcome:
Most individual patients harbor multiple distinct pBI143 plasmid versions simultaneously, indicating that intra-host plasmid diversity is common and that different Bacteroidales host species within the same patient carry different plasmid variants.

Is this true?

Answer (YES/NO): NO